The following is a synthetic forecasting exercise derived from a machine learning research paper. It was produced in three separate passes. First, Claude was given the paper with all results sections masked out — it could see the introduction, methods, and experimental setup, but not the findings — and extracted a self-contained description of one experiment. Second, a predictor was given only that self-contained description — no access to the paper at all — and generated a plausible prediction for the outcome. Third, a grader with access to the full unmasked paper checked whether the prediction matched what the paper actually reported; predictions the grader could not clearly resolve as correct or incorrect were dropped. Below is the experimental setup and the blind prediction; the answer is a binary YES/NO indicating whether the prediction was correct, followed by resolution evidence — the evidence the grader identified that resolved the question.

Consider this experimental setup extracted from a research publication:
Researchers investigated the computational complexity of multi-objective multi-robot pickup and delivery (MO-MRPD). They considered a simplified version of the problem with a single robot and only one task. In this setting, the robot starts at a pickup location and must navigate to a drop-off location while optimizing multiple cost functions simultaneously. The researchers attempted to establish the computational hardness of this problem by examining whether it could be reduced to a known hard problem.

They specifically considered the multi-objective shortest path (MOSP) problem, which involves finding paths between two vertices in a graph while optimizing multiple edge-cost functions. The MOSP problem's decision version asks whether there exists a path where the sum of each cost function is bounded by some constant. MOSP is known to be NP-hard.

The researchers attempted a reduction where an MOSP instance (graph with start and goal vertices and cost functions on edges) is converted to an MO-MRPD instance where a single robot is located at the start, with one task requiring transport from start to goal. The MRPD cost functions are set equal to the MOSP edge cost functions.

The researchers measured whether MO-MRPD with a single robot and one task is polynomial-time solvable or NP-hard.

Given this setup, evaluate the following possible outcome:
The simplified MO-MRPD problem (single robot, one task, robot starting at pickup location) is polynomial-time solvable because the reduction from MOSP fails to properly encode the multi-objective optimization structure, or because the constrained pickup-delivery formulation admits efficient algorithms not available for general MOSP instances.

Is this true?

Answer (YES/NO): NO